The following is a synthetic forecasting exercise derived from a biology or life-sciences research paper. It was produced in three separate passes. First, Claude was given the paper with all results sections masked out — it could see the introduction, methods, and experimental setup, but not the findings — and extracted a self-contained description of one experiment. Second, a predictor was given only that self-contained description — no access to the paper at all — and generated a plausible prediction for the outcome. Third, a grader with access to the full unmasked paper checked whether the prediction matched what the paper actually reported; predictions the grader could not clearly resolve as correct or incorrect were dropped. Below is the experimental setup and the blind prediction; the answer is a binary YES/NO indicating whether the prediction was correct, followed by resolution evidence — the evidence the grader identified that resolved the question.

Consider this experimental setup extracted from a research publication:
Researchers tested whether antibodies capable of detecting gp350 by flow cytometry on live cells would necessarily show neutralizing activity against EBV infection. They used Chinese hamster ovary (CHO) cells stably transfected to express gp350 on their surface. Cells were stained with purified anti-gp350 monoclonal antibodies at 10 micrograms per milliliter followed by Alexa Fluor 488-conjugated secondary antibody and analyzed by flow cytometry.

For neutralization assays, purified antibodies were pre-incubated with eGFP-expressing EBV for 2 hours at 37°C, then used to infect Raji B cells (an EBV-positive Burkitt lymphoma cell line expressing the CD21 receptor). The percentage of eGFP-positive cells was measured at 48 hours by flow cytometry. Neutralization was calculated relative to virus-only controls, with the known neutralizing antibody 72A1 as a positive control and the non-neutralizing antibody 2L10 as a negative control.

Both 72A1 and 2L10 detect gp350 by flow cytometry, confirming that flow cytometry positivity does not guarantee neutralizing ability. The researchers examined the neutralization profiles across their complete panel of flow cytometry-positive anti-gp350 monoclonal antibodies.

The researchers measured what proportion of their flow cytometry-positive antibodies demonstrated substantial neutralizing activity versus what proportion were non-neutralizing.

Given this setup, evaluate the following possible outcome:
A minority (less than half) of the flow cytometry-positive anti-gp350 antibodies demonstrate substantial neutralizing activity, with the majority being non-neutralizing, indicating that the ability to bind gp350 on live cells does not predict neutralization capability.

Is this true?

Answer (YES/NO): YES